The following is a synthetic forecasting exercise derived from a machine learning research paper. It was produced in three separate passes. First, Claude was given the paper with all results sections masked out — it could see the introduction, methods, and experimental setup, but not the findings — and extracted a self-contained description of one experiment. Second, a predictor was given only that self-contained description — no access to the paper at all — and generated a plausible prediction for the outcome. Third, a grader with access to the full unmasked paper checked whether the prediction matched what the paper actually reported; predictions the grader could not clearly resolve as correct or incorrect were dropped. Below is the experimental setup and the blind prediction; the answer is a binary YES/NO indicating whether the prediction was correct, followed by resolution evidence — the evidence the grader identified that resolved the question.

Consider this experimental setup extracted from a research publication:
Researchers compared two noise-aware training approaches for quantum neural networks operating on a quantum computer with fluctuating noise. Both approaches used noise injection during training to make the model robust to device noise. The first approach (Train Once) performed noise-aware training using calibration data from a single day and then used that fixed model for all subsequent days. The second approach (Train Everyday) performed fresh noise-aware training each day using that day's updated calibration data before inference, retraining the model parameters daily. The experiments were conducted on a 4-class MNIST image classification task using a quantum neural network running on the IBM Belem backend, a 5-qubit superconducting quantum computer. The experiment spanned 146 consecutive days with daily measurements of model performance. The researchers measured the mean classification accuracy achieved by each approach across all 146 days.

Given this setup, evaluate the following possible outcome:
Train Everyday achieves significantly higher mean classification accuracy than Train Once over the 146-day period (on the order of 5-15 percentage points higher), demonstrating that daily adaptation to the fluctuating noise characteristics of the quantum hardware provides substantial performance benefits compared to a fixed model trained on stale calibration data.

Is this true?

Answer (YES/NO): NO